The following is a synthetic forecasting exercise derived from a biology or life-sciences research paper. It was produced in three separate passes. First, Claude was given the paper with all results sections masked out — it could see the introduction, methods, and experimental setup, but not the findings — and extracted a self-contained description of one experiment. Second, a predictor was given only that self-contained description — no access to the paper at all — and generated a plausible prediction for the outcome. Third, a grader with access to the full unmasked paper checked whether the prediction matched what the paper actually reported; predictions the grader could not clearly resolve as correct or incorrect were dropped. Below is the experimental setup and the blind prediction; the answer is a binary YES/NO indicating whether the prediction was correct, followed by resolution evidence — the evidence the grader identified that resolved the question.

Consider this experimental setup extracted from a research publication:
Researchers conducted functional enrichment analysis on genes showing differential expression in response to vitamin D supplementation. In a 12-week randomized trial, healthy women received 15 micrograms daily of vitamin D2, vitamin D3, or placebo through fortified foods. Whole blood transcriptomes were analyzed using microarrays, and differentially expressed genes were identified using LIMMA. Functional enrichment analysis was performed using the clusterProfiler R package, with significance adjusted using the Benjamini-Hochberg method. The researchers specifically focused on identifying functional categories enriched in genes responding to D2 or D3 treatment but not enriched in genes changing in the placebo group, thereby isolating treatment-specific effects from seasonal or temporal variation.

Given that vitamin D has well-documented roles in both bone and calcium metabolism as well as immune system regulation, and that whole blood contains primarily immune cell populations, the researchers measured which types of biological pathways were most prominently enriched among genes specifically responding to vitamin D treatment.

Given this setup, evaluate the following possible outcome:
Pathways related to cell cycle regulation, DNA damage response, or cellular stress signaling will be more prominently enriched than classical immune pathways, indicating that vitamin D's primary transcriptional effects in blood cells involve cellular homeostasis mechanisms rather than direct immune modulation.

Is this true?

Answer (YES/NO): NO